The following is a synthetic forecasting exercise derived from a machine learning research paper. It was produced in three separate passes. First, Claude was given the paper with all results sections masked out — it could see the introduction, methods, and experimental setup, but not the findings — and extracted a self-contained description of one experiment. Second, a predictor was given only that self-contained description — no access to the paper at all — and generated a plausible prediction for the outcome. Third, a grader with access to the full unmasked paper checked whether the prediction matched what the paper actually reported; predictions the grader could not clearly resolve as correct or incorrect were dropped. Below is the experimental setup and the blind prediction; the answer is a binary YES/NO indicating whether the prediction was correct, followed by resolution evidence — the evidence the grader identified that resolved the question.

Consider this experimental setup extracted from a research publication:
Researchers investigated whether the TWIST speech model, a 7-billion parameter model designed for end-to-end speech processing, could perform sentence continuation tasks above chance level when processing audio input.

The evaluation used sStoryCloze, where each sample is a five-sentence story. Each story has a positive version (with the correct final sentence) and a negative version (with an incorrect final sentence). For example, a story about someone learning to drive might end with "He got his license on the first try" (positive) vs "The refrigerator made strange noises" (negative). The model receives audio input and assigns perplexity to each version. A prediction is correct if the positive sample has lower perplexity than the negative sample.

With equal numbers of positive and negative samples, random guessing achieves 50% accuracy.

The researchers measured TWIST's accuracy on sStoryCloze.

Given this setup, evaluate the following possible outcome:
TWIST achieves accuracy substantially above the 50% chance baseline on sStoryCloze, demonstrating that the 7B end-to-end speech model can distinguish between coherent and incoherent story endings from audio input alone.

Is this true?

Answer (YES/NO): NO